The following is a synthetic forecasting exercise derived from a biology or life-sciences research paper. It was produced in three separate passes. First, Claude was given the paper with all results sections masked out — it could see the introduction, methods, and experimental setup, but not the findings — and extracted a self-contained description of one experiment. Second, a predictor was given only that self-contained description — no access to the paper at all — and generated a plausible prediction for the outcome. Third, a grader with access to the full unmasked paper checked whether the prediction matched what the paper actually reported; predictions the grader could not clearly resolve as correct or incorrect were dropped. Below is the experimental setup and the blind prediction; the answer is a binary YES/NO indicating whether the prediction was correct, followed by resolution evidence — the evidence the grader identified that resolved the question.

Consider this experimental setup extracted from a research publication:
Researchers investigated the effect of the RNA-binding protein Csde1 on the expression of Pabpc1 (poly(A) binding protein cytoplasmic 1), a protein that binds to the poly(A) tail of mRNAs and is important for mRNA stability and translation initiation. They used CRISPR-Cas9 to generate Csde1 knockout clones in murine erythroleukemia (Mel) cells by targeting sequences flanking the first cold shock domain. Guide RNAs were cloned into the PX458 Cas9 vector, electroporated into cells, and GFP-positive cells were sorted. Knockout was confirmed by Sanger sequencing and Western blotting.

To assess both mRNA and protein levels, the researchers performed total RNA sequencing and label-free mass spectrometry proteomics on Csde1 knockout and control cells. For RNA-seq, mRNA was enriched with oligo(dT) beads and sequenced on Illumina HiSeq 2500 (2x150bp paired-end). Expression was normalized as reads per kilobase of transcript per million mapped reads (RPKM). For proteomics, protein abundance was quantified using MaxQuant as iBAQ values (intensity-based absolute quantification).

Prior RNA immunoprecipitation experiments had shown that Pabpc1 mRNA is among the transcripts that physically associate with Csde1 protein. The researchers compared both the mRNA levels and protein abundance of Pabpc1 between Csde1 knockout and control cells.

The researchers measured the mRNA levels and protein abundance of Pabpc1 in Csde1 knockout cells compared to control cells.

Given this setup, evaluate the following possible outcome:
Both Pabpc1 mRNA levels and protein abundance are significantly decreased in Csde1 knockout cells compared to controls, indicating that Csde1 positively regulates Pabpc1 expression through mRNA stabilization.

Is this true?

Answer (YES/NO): NO